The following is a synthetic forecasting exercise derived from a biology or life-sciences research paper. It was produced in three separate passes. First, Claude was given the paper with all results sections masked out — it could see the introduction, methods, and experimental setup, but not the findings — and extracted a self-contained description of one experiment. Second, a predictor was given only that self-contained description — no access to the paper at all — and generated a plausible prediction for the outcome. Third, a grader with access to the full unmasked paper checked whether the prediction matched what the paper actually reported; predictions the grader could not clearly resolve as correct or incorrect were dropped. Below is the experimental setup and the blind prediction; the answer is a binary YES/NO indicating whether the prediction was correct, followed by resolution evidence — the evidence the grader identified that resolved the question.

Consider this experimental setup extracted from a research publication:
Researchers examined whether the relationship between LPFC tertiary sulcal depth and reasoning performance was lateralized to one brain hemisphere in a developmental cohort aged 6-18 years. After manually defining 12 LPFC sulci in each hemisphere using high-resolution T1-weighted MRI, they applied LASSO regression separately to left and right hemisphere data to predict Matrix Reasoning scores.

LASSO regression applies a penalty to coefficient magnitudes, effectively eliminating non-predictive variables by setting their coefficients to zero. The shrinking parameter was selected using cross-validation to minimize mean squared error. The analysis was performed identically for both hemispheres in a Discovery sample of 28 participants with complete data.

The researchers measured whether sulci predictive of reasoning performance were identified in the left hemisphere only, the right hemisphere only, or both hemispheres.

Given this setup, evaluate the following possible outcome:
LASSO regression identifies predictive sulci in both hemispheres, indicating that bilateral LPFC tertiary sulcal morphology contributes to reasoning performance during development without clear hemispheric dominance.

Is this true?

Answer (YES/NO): NO